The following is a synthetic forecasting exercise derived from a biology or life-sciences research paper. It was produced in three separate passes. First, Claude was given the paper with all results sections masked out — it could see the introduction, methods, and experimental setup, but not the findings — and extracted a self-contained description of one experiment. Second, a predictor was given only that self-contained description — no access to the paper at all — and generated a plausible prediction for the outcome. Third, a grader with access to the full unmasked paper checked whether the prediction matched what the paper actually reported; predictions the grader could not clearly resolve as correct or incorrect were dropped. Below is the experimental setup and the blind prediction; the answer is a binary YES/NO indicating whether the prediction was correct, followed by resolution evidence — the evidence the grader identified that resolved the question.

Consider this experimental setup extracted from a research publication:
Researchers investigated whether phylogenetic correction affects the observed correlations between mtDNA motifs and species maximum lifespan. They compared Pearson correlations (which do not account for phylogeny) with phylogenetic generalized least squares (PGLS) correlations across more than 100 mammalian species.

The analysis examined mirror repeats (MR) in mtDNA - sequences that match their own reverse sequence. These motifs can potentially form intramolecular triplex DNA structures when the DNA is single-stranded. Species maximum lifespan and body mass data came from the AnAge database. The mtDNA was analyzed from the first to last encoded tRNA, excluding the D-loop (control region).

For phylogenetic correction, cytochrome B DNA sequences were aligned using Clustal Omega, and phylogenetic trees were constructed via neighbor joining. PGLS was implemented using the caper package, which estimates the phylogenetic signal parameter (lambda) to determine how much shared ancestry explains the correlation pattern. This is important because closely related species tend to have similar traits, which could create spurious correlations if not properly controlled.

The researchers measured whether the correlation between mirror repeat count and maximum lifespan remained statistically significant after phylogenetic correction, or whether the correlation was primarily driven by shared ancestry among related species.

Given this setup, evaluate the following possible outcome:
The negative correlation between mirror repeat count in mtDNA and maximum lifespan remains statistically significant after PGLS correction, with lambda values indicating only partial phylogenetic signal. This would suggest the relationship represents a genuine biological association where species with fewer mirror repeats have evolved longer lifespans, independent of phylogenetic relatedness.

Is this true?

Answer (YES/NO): NO